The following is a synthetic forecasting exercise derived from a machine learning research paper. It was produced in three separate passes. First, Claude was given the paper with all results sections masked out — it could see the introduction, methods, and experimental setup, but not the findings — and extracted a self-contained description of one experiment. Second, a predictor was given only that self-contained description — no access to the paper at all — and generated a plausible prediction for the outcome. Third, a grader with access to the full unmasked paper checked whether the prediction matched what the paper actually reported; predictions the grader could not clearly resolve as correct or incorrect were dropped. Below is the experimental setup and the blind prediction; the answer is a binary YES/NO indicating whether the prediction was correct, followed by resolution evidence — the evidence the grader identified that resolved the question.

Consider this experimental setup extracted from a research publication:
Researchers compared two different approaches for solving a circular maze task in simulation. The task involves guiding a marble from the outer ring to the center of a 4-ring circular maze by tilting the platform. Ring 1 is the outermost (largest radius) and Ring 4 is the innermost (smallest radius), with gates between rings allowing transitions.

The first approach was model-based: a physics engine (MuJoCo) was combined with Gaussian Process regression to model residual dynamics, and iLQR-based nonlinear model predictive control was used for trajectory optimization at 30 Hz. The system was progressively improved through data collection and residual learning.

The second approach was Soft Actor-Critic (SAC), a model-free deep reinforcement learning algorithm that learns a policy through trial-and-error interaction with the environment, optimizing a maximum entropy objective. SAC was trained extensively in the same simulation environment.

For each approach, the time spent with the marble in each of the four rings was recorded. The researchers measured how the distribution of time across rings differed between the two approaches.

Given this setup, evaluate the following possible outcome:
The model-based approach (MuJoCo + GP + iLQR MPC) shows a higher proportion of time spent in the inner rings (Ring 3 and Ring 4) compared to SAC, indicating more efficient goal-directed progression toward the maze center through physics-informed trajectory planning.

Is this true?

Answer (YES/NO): NO